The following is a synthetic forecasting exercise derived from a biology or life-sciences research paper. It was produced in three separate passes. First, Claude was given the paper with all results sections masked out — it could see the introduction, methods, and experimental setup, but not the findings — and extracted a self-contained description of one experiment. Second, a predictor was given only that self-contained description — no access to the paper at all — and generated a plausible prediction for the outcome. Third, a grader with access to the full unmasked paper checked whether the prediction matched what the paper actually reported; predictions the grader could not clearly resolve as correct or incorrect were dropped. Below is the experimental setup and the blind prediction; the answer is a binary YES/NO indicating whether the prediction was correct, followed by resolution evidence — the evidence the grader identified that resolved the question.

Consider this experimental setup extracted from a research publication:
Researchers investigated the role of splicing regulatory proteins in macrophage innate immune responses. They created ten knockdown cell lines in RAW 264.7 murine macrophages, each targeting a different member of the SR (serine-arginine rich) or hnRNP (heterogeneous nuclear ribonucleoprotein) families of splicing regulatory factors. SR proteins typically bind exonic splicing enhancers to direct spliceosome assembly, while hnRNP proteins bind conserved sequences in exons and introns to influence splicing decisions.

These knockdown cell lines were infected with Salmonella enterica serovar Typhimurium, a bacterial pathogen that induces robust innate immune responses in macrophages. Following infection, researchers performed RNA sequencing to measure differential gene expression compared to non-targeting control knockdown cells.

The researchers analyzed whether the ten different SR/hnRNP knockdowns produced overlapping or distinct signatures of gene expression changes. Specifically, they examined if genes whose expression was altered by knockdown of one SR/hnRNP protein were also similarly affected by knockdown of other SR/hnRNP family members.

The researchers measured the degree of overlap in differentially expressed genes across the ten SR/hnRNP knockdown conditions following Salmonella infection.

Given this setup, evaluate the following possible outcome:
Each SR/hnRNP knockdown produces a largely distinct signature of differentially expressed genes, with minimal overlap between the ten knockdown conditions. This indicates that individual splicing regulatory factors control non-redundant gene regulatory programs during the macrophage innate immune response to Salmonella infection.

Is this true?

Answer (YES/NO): NO